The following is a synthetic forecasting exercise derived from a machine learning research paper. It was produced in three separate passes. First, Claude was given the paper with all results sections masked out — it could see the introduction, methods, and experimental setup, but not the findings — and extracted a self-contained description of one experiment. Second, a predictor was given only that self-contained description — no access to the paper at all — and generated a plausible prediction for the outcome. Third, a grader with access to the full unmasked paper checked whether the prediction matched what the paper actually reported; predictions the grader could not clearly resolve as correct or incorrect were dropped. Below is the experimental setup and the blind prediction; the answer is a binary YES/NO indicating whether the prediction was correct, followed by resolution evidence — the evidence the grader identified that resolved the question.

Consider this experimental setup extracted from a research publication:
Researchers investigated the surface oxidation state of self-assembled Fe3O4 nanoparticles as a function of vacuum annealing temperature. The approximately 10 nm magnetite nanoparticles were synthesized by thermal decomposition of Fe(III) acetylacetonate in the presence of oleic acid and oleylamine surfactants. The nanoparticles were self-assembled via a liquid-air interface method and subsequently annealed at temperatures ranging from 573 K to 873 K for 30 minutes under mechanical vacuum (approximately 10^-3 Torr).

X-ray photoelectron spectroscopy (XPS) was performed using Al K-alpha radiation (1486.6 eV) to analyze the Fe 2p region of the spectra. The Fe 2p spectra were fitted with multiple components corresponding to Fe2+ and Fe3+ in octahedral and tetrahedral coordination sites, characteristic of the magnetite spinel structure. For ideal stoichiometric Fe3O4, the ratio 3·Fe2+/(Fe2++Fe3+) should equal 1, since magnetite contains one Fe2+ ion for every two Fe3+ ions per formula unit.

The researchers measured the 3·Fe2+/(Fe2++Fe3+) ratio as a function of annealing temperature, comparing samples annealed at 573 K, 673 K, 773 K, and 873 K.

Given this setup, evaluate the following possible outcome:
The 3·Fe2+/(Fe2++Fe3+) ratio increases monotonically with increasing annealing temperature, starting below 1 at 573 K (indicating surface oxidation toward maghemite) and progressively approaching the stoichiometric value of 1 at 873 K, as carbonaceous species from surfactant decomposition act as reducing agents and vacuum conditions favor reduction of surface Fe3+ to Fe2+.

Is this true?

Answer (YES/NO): NO